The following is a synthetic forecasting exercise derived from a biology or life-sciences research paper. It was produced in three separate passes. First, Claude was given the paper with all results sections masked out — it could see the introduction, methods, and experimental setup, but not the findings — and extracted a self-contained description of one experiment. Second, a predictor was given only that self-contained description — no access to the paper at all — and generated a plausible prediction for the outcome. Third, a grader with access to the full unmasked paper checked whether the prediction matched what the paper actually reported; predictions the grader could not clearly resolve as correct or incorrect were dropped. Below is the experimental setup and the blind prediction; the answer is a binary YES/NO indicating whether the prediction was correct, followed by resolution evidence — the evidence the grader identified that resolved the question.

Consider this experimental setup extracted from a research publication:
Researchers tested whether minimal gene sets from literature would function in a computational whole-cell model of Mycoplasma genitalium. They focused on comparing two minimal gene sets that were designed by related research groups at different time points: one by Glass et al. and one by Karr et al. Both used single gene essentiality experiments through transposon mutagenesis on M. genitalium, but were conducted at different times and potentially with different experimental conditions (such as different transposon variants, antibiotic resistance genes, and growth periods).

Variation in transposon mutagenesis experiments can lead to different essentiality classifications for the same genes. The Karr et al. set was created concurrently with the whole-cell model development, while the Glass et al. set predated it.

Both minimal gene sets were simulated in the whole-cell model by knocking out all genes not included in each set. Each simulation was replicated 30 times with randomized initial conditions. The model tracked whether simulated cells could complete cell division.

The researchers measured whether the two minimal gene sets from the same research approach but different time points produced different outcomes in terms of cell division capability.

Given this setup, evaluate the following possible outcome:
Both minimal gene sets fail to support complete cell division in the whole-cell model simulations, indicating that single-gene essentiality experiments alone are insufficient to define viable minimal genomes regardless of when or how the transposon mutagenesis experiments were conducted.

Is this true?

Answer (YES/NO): YES